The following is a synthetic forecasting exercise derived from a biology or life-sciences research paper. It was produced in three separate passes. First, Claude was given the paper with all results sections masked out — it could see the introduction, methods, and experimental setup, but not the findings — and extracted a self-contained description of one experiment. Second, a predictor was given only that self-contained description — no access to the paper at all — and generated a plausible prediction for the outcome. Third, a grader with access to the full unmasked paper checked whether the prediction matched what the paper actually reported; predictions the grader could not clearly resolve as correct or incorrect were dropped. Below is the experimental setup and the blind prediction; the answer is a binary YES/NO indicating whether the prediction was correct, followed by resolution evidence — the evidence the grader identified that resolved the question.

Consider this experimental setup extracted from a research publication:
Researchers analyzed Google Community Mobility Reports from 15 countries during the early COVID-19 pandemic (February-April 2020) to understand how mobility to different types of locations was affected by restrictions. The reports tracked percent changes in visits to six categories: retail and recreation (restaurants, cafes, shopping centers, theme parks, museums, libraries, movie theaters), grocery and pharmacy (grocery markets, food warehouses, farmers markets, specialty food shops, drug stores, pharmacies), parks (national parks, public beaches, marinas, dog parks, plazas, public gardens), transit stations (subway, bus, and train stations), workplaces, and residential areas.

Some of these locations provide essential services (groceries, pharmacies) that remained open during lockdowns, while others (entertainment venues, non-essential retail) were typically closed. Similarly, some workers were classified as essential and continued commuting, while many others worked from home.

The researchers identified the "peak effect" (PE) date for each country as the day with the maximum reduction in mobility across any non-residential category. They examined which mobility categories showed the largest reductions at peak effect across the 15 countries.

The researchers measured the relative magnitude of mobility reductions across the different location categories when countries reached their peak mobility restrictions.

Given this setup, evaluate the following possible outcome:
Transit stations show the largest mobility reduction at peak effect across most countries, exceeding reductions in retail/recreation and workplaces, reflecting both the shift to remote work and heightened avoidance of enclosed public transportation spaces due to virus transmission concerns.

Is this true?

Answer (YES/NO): NO